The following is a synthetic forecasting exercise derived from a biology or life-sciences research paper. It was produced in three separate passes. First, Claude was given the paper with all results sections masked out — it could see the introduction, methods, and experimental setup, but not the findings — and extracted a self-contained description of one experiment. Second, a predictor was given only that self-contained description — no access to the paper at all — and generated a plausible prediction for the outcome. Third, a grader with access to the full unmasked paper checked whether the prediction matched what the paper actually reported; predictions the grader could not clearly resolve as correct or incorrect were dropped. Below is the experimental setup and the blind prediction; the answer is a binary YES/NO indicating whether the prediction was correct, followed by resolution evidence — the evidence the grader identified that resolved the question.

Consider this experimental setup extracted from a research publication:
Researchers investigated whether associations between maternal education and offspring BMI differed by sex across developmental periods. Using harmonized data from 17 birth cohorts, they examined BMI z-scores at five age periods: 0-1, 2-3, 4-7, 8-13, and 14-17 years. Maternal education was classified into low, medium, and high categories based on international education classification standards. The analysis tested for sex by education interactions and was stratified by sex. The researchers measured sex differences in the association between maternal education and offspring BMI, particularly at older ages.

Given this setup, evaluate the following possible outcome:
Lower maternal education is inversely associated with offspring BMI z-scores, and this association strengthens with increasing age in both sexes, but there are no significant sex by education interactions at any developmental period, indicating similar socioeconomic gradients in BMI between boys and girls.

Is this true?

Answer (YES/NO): NO